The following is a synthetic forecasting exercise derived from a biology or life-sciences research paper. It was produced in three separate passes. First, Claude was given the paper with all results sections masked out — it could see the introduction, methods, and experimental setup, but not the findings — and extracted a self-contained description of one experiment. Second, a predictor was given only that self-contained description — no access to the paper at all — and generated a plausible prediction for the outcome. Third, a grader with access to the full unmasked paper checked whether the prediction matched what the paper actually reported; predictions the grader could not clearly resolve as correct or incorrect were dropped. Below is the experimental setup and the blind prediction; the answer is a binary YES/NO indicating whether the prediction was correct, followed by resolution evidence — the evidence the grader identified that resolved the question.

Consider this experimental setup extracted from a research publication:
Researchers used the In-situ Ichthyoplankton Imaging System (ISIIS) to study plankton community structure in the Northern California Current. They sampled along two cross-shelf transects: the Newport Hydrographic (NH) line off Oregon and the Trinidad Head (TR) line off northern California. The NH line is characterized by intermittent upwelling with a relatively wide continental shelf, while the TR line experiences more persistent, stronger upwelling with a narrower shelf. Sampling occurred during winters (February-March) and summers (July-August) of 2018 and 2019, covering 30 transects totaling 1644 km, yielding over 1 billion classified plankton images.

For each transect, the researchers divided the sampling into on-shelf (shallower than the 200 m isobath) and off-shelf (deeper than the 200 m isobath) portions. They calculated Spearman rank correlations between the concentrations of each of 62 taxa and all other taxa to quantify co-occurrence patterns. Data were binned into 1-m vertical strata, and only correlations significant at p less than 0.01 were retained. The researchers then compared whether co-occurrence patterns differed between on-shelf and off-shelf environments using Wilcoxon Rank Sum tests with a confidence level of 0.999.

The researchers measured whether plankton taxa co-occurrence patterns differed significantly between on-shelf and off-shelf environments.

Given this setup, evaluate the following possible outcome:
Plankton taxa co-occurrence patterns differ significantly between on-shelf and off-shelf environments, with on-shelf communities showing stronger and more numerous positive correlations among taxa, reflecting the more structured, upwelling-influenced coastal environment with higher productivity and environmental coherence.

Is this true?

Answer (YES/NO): NO